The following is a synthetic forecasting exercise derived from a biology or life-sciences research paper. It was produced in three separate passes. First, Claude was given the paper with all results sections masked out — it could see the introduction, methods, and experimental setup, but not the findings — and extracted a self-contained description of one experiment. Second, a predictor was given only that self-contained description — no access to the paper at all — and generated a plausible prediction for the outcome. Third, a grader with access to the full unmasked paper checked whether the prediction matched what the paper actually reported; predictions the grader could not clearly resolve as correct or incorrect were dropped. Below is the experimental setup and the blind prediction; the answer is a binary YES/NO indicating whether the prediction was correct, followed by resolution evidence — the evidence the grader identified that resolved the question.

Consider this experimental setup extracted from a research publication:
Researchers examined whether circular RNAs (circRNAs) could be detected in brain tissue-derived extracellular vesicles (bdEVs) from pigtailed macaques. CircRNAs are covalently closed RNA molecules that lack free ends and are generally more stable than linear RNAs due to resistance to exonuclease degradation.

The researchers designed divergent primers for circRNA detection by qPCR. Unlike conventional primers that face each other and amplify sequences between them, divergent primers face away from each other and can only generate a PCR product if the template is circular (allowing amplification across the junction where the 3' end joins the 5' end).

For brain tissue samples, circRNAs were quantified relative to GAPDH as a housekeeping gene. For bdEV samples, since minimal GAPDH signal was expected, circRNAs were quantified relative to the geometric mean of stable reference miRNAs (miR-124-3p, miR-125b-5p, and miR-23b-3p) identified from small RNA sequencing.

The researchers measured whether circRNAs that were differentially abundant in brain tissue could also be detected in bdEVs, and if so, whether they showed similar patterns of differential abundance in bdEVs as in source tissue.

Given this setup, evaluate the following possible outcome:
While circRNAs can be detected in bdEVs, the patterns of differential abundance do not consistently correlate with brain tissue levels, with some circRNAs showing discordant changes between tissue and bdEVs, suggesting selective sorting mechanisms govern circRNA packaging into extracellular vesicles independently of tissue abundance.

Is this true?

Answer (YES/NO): YES